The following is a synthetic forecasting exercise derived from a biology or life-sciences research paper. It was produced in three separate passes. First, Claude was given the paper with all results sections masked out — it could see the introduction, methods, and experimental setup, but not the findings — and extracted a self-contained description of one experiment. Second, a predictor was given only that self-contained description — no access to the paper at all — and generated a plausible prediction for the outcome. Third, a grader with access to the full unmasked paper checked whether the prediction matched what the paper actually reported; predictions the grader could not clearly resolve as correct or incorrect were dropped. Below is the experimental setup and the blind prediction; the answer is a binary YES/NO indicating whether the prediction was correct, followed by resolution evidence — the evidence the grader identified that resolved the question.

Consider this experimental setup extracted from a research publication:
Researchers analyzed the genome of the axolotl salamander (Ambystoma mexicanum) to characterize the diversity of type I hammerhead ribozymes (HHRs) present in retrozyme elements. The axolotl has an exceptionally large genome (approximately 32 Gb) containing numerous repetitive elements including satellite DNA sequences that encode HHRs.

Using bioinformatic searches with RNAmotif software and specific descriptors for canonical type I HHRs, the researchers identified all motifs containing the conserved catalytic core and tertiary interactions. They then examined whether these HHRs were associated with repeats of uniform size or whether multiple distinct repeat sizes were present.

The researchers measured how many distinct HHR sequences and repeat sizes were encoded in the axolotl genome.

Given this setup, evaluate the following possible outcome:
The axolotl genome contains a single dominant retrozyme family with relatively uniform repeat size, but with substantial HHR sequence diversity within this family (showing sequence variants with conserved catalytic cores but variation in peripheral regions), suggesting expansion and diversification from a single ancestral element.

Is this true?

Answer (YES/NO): NO